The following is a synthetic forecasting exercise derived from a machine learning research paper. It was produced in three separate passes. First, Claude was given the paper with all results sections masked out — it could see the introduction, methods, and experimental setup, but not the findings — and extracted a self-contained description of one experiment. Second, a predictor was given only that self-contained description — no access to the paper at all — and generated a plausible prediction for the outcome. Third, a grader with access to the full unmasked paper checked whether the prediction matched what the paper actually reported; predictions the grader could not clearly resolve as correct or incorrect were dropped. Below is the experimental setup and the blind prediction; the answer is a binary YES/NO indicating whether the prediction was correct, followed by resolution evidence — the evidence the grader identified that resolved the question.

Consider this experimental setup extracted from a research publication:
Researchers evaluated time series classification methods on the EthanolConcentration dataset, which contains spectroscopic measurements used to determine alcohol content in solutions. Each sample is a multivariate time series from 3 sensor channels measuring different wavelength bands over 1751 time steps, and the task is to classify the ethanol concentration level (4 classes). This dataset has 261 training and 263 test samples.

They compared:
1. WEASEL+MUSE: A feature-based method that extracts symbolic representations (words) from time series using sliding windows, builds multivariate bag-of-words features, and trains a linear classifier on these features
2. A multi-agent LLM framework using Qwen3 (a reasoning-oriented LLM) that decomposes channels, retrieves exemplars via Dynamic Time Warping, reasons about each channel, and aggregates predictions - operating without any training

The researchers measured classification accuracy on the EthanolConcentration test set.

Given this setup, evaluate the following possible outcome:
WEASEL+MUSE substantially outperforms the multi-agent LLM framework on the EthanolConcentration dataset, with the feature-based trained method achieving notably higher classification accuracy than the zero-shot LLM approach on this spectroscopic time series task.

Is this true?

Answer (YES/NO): YES